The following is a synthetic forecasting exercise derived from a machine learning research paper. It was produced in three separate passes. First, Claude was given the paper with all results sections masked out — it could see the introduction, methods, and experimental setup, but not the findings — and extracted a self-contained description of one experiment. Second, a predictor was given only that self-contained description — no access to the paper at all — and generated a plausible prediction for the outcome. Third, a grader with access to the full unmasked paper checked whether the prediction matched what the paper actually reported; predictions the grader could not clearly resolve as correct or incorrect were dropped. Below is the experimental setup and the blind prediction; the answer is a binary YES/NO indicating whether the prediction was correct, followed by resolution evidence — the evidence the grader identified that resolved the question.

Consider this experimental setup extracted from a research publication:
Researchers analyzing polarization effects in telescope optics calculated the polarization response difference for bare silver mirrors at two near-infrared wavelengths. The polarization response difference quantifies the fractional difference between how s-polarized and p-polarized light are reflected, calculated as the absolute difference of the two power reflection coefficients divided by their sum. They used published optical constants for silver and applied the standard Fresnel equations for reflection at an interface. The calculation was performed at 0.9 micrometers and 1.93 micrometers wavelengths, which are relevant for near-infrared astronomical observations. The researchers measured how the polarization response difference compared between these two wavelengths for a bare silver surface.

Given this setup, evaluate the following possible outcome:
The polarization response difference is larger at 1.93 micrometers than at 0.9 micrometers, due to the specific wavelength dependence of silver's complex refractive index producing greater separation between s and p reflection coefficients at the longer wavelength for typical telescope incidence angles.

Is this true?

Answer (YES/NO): YES